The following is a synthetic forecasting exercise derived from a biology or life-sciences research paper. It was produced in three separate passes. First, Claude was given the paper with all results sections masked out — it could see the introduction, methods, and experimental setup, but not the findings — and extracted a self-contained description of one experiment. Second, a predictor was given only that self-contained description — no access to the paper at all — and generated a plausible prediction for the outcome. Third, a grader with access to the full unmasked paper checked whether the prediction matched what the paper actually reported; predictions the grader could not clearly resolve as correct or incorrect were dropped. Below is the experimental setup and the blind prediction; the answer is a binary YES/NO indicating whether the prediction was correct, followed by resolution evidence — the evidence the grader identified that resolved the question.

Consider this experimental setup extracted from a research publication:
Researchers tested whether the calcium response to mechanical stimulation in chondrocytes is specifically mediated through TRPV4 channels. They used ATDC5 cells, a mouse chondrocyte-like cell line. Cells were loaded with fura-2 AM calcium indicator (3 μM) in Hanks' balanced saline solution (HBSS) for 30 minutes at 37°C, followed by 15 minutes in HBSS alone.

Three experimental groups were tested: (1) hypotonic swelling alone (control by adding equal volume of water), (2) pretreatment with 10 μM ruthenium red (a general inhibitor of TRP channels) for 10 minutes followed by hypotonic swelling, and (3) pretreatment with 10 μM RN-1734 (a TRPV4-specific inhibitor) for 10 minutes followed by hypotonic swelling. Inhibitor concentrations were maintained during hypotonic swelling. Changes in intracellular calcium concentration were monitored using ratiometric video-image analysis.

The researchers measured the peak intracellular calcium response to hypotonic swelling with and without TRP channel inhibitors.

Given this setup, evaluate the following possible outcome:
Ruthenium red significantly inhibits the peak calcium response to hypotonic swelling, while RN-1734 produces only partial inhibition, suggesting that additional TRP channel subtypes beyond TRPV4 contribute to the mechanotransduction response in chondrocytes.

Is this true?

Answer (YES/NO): NO